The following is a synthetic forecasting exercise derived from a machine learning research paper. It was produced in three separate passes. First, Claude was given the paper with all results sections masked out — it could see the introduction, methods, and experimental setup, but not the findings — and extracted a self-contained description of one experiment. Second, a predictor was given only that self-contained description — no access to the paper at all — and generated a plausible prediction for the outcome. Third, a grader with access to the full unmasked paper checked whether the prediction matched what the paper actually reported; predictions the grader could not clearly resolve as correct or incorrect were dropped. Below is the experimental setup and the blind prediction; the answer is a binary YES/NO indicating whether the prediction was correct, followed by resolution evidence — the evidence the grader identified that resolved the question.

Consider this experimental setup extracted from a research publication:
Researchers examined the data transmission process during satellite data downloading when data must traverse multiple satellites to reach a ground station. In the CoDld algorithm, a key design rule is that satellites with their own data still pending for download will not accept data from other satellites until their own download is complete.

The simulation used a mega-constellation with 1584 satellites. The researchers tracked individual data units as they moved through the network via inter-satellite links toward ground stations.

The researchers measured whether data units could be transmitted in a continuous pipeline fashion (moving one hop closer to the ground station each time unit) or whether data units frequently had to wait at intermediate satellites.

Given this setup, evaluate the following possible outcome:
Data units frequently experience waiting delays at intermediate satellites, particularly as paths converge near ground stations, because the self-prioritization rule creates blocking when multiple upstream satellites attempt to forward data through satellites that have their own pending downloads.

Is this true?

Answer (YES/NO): NO